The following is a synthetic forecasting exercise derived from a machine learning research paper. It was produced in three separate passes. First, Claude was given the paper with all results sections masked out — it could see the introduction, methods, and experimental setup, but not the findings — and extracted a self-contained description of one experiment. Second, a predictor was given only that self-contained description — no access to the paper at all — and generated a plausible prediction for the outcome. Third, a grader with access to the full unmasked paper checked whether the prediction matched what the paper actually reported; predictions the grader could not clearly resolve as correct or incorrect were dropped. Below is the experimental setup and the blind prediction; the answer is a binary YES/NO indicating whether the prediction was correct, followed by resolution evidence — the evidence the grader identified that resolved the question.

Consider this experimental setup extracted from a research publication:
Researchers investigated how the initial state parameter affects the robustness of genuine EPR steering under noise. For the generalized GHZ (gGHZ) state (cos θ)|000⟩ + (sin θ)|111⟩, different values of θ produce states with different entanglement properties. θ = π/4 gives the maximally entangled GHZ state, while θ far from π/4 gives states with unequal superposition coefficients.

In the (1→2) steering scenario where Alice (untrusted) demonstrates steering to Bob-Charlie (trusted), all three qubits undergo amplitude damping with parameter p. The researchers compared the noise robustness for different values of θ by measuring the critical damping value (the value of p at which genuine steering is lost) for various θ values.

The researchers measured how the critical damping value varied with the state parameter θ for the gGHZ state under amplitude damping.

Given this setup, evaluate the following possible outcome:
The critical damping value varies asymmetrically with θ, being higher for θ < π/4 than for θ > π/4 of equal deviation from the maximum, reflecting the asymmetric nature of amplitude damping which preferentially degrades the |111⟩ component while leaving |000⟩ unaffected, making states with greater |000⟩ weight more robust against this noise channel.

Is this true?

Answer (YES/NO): NO